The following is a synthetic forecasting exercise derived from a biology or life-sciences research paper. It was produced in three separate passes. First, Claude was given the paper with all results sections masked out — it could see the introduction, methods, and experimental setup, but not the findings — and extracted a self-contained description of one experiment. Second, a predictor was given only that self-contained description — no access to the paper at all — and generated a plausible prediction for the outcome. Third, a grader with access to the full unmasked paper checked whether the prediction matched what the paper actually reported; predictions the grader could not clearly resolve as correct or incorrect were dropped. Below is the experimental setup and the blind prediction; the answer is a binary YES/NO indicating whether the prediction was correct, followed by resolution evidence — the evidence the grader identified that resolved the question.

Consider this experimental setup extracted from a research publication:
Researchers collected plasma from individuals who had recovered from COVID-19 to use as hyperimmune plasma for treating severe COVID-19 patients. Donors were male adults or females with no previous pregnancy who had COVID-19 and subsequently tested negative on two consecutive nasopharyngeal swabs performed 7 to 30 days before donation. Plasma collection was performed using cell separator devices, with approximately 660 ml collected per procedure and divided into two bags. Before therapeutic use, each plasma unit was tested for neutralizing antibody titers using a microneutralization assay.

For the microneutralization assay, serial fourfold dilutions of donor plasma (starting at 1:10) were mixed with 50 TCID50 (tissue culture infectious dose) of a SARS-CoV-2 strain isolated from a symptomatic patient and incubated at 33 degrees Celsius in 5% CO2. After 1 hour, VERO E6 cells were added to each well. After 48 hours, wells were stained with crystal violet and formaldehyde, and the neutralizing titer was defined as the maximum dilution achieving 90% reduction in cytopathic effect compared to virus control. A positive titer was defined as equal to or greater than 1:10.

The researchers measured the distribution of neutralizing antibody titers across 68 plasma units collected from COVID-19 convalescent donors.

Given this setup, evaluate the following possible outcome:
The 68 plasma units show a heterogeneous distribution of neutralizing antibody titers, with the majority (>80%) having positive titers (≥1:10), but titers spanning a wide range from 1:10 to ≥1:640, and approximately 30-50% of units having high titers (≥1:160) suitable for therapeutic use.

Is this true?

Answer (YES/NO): NO